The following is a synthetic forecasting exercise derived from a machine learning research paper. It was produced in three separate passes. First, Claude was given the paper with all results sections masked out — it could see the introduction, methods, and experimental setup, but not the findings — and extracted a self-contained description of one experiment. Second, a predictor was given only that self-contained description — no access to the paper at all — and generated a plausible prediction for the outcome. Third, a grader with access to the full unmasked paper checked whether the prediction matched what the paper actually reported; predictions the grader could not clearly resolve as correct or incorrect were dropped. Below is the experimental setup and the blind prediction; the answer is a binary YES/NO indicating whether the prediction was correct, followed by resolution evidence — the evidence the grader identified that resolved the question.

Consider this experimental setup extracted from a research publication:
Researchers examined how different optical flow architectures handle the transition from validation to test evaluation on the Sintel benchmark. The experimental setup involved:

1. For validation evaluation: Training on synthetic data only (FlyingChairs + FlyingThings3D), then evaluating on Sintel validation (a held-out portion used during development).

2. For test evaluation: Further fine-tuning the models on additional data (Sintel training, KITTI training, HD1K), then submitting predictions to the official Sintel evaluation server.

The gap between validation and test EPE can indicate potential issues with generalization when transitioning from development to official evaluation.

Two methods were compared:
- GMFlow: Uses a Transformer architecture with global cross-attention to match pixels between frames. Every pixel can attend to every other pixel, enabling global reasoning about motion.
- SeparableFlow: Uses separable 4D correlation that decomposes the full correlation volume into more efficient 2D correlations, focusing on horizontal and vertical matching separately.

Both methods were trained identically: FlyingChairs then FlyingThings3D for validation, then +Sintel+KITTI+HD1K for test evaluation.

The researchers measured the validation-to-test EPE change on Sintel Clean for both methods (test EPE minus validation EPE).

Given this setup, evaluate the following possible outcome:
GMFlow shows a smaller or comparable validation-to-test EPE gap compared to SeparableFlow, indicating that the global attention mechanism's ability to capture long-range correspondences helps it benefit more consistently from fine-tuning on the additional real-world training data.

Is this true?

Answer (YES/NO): NO